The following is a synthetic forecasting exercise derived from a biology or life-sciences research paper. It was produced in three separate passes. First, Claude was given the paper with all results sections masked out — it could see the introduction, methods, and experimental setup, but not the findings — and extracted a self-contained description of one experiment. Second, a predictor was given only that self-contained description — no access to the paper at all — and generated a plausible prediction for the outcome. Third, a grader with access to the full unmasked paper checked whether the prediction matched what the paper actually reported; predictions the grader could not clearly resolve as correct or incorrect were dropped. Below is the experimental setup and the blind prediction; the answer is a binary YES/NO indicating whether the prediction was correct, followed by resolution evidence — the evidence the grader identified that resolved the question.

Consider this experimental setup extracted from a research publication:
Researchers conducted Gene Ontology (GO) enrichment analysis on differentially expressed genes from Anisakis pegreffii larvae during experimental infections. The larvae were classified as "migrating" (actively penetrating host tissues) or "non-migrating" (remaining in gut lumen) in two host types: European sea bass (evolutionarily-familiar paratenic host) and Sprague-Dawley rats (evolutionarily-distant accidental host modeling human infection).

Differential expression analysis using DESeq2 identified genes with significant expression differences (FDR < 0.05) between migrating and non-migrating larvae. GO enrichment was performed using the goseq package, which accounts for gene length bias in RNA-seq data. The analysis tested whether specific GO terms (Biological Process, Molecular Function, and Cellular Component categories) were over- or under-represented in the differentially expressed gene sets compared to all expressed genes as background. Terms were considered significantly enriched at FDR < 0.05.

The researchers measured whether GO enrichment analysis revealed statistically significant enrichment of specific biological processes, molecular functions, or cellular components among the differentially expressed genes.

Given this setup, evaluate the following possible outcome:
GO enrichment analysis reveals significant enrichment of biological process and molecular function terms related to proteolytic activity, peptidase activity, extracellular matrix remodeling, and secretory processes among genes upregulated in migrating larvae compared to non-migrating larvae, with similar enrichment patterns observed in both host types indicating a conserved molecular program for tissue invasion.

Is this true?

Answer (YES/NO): NO